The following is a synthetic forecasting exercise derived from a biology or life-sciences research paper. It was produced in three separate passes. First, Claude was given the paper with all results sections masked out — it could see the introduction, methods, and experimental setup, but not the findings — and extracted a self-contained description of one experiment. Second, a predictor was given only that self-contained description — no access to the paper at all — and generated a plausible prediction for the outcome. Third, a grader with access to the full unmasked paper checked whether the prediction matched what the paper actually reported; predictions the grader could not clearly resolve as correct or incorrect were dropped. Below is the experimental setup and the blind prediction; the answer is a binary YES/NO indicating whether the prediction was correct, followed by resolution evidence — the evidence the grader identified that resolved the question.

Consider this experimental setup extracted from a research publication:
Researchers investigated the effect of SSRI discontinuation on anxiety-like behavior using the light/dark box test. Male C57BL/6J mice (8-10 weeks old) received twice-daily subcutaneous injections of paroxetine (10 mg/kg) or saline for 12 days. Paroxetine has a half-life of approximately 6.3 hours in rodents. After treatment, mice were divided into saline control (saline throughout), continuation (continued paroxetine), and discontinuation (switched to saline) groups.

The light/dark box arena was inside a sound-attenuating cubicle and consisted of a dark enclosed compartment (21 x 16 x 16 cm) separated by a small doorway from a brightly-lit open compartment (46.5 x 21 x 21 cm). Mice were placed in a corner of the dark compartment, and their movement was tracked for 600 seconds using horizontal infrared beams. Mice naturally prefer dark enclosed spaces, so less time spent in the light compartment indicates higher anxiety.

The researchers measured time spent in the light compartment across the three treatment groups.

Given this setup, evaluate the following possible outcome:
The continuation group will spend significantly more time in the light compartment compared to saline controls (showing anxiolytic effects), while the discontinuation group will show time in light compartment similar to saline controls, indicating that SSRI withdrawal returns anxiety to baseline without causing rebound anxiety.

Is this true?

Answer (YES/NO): NO